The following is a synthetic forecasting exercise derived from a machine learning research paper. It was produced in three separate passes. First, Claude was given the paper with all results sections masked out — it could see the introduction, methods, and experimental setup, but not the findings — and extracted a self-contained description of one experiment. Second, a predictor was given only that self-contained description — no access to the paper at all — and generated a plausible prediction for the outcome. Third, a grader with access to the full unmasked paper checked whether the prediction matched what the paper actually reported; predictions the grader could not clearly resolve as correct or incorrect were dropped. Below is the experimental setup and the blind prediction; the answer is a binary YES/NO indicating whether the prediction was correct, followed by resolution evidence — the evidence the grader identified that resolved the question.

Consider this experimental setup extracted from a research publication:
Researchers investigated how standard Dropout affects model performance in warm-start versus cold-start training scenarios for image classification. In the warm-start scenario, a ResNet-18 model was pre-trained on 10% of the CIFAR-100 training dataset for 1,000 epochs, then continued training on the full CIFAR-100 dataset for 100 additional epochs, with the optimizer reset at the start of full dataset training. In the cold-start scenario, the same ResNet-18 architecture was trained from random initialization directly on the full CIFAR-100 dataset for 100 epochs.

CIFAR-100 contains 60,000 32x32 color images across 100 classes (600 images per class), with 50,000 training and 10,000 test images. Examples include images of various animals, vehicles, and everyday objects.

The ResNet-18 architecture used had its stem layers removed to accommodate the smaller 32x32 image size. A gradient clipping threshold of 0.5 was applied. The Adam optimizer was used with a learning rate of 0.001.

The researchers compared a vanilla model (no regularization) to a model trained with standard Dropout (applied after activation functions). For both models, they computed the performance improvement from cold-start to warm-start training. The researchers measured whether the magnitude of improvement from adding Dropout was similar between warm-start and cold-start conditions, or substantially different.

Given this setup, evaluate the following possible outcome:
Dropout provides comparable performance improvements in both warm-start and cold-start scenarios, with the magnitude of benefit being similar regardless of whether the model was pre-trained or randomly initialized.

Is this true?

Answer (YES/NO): YES